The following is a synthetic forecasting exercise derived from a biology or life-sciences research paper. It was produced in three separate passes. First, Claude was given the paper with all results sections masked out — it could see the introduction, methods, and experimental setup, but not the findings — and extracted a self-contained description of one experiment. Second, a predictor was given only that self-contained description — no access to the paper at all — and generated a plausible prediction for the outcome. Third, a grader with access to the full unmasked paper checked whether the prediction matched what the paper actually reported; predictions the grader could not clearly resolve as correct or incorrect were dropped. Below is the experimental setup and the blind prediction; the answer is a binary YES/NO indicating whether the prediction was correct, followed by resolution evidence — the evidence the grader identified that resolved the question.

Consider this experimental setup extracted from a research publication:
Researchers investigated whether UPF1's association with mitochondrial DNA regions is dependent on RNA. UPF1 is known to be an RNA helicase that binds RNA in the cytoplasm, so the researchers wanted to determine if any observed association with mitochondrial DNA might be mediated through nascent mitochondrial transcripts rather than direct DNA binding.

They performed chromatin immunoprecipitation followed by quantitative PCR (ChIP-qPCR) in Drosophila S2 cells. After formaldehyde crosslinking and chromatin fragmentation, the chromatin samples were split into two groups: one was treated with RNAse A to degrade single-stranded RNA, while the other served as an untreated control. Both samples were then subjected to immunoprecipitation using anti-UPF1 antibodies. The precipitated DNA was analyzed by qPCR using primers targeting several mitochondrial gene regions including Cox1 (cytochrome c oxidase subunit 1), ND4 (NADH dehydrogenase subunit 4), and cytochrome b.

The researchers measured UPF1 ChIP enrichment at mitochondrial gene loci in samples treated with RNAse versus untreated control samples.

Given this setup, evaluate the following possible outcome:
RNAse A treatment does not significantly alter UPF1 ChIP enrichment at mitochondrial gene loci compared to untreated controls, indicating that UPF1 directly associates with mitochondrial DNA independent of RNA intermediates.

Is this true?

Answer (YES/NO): NO